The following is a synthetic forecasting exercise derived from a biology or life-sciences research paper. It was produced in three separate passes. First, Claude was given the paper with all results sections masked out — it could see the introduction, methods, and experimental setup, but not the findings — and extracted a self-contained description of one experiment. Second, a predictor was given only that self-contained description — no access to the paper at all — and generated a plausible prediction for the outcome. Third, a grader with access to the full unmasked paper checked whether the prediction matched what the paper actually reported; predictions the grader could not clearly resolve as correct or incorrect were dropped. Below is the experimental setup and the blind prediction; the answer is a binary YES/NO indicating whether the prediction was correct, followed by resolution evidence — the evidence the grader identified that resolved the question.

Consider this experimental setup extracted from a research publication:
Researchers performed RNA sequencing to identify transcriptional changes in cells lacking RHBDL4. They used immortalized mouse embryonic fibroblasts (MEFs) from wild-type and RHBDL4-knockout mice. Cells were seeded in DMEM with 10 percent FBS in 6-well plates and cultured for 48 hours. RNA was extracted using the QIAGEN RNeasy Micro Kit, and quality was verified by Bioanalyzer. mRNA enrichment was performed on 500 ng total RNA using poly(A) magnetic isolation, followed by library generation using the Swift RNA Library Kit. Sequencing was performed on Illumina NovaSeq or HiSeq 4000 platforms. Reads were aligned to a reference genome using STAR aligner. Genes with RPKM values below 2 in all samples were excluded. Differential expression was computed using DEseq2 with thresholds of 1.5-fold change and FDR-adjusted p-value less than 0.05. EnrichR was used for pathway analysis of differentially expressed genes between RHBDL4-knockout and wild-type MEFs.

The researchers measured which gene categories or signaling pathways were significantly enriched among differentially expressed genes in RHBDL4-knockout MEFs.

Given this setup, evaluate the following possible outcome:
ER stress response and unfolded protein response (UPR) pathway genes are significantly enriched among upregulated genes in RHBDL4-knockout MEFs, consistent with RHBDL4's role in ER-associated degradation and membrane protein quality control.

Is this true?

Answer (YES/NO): NO